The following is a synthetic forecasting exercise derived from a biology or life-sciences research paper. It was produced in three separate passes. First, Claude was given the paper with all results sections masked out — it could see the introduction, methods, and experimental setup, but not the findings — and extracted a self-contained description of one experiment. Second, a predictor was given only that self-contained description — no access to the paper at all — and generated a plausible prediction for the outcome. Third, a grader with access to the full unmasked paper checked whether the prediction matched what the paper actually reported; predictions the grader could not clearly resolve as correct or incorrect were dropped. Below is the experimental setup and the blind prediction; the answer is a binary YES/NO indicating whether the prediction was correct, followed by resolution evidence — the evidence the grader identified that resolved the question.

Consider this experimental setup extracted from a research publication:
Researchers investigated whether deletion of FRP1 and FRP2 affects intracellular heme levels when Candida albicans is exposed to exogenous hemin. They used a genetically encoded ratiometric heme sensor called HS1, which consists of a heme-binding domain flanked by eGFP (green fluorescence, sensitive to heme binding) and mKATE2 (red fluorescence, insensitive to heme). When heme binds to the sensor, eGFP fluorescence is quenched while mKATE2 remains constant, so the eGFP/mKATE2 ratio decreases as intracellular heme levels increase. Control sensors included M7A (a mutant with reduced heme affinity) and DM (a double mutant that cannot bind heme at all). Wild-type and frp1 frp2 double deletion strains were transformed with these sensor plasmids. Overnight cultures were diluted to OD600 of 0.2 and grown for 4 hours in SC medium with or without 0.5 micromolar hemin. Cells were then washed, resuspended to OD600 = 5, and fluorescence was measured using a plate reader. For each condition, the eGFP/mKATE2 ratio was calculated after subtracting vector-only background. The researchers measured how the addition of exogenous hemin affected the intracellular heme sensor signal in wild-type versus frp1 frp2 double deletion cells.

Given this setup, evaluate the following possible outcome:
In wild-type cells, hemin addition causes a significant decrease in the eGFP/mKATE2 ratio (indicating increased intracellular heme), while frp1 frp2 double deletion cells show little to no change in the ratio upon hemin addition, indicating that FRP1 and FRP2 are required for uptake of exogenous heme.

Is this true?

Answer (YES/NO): YES